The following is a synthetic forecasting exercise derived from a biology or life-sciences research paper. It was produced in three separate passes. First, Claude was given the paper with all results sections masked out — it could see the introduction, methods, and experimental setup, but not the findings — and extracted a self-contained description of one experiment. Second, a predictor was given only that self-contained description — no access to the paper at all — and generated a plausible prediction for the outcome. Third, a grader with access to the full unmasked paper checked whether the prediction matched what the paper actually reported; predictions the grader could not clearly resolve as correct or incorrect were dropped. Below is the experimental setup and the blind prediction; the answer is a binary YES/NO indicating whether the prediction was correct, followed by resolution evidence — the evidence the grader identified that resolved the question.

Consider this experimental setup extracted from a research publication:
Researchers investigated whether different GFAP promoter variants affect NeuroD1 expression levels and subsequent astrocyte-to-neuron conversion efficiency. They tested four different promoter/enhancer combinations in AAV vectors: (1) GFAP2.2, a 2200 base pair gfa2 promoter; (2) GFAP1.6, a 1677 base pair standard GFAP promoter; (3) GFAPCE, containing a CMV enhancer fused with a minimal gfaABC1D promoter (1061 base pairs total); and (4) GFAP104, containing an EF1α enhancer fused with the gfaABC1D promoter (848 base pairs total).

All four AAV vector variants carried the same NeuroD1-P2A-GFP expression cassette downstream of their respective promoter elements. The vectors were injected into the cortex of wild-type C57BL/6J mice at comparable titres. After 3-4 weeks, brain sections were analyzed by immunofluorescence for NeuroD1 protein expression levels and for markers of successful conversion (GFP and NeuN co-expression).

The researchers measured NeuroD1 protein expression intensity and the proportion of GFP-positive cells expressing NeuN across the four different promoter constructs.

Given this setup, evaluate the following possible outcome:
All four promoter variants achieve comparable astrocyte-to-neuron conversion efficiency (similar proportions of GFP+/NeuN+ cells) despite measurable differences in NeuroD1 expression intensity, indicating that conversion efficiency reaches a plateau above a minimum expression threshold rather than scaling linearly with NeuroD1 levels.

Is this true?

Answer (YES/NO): NO